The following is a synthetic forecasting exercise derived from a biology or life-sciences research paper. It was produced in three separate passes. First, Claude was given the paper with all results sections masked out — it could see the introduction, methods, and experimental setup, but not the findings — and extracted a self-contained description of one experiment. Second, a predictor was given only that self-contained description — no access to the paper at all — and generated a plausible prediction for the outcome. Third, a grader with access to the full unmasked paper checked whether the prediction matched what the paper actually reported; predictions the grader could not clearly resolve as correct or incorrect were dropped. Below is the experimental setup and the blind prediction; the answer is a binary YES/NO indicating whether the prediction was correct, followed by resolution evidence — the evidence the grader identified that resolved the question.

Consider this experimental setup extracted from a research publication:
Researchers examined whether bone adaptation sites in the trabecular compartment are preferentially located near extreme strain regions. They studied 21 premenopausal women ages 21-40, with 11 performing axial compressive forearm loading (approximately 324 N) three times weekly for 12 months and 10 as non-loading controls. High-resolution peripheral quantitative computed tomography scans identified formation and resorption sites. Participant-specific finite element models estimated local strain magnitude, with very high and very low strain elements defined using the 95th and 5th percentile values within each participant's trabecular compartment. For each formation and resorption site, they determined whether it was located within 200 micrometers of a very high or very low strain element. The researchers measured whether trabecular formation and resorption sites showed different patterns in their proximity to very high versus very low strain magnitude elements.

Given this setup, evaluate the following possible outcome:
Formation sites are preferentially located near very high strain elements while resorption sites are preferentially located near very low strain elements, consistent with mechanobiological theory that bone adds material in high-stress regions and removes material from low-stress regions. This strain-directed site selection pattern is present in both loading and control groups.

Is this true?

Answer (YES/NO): NO